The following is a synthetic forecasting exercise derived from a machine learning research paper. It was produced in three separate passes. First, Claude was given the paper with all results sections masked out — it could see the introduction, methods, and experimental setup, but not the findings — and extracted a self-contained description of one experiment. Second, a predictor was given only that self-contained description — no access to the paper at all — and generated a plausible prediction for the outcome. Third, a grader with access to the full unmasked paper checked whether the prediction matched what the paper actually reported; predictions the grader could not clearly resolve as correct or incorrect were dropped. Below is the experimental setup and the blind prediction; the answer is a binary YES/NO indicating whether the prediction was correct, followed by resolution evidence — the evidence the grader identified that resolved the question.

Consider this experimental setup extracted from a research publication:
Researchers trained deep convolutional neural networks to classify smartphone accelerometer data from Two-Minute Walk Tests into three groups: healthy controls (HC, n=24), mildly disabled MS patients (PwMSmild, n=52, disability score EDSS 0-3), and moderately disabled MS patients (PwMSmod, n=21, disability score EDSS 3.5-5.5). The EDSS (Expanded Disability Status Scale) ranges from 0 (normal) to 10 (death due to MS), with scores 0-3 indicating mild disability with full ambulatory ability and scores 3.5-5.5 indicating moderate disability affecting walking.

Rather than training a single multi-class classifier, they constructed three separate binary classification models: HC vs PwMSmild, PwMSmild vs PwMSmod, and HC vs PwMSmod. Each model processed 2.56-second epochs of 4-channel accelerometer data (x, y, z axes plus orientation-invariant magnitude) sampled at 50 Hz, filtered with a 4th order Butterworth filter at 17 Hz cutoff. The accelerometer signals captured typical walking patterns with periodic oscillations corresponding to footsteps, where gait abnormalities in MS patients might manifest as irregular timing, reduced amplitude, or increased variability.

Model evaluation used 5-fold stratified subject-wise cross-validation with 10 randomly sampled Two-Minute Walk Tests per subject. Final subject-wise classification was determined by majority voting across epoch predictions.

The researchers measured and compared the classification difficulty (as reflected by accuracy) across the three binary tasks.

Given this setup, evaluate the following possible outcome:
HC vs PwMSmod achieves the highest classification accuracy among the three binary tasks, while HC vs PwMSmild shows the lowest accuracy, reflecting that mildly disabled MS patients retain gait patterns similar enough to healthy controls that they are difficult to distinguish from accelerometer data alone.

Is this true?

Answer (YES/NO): NO